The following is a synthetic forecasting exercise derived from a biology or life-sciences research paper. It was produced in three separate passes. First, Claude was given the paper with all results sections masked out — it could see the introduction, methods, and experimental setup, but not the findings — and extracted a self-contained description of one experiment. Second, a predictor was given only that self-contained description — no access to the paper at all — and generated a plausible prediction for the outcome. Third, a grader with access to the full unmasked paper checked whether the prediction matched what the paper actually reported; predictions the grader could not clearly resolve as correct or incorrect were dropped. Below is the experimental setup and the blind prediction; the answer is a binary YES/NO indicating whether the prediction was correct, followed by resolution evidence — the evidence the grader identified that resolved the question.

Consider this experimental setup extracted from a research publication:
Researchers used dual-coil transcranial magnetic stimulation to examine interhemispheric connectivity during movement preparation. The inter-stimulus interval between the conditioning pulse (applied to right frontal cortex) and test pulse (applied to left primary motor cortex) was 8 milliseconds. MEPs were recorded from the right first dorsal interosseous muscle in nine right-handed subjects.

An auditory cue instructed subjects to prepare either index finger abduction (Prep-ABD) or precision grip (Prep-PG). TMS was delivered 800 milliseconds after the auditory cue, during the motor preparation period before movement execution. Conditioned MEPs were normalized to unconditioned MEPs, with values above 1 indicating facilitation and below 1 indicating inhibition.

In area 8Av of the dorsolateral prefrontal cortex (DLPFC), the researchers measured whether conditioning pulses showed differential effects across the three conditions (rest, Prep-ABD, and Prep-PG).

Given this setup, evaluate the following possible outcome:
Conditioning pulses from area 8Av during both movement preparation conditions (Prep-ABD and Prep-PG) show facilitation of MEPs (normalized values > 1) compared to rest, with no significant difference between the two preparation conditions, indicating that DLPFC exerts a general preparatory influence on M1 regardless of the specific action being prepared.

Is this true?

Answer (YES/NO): NO